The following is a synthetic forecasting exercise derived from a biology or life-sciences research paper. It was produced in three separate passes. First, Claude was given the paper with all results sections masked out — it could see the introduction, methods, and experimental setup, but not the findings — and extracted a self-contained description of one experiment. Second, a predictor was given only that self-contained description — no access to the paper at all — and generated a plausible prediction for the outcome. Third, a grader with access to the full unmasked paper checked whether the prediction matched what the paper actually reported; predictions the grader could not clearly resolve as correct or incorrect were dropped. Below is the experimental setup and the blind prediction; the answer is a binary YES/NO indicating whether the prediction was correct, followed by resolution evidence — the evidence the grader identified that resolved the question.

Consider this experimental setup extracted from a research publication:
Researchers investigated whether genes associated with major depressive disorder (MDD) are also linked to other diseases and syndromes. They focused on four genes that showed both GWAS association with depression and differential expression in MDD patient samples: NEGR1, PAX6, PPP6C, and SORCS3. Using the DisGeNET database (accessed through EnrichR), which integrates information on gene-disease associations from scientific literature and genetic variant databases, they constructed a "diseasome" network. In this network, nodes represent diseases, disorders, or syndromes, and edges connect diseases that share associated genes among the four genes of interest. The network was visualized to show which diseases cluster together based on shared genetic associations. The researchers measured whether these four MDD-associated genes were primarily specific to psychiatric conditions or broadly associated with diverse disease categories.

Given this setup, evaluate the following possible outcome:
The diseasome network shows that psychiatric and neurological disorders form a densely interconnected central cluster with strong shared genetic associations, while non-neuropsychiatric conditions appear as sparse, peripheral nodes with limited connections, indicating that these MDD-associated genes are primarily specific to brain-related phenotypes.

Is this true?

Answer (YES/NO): NO